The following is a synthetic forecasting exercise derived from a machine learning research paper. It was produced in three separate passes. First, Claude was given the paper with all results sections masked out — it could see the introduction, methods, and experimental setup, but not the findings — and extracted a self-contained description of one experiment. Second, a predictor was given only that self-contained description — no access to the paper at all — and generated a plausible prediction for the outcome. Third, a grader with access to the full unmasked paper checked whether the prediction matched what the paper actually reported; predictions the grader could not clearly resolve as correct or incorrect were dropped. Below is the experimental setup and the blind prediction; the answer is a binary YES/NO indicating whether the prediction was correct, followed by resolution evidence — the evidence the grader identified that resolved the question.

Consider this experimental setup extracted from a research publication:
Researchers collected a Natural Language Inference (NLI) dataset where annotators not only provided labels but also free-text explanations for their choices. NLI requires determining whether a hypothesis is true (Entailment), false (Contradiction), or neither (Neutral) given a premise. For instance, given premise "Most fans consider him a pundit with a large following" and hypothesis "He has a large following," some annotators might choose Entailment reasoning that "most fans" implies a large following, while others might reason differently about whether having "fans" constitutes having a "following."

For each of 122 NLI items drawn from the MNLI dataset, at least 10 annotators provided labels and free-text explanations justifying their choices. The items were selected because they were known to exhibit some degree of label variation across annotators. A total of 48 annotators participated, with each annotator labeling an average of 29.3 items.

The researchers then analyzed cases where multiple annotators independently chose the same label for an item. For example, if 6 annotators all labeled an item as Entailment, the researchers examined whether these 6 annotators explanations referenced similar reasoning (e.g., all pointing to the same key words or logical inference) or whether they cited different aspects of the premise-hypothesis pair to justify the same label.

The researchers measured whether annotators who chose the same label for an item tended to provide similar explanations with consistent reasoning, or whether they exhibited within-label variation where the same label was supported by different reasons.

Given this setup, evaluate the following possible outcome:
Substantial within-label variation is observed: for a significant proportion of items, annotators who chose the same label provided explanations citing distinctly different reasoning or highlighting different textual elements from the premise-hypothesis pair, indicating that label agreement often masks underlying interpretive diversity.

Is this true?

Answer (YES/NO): NO